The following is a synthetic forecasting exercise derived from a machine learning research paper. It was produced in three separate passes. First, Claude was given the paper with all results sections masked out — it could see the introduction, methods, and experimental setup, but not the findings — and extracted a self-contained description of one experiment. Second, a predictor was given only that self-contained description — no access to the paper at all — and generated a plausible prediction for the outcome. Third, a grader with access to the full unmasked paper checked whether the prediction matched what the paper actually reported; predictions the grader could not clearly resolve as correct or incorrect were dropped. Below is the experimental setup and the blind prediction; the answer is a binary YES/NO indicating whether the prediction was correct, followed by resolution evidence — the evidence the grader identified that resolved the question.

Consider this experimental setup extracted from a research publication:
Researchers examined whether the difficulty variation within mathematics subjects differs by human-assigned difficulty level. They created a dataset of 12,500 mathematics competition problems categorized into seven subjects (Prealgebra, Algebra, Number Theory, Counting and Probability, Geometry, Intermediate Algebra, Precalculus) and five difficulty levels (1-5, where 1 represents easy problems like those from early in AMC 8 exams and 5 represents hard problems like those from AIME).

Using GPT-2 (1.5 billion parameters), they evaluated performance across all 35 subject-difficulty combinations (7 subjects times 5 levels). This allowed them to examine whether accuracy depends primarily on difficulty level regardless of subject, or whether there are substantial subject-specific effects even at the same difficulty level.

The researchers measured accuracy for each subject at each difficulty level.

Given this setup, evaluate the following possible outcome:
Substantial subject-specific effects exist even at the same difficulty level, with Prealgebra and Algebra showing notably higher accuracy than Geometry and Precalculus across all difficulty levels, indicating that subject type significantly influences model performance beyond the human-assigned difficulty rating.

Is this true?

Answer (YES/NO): NO